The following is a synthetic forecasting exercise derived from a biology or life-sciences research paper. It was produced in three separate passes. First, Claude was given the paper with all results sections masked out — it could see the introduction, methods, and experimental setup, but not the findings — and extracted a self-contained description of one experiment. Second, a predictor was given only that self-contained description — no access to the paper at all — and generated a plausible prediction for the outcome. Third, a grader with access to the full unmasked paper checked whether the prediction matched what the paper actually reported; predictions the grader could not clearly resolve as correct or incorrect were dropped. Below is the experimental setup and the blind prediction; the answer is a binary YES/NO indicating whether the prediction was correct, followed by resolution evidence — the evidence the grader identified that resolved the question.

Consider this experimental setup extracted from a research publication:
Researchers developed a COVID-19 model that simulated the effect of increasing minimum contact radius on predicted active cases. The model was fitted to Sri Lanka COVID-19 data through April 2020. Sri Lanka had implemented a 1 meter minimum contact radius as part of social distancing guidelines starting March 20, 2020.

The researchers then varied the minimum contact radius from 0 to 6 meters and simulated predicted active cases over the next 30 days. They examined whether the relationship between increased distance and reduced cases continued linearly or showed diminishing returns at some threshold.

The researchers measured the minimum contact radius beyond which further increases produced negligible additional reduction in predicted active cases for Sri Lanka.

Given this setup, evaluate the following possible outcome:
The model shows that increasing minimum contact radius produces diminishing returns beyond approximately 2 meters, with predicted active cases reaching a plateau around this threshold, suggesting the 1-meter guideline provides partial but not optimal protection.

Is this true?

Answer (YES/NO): NO